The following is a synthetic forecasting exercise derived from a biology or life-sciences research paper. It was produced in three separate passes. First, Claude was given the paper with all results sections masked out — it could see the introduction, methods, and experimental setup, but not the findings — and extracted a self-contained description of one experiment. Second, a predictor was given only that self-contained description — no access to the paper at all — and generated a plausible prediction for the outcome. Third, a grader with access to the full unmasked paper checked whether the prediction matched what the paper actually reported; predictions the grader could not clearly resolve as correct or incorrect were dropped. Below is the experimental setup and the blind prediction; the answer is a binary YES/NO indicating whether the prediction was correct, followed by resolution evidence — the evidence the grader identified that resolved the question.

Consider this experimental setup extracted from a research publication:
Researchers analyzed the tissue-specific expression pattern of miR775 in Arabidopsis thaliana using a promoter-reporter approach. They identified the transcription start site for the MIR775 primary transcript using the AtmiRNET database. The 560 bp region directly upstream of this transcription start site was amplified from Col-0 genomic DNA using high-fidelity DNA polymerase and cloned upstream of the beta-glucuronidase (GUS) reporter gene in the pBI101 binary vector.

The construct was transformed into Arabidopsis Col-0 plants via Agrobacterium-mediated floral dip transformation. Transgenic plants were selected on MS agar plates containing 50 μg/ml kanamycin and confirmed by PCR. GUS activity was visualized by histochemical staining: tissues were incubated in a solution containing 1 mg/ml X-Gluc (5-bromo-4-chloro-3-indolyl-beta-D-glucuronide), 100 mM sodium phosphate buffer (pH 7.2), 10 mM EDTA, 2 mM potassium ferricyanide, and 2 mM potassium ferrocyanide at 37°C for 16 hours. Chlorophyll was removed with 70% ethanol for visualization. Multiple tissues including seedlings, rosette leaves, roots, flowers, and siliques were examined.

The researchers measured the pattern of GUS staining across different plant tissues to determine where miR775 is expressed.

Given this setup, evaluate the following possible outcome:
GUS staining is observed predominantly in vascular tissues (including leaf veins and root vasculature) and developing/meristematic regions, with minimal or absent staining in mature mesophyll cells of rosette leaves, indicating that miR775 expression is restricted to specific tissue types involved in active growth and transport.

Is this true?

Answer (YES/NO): NO